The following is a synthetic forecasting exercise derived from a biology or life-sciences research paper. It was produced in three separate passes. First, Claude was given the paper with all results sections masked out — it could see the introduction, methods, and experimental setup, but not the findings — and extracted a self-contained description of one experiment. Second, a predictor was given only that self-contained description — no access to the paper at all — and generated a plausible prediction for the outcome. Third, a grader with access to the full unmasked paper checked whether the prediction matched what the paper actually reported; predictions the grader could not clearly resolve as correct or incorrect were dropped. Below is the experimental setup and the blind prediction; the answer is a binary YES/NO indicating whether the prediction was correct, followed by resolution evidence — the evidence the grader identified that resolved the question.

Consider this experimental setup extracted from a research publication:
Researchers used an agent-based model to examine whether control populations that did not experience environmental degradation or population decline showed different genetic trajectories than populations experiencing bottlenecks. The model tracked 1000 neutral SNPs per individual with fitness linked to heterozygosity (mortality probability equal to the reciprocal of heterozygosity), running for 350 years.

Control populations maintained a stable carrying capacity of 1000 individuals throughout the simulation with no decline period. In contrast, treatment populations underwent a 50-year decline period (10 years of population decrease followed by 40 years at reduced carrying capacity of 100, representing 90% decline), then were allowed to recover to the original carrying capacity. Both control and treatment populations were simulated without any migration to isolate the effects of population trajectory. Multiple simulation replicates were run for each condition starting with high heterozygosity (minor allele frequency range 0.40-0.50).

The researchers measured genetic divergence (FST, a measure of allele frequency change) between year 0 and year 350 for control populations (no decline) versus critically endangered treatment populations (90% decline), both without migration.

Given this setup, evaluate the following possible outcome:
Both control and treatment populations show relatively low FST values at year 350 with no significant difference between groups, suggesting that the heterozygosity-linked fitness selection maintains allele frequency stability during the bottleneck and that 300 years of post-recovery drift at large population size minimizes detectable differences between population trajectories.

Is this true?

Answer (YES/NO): NO